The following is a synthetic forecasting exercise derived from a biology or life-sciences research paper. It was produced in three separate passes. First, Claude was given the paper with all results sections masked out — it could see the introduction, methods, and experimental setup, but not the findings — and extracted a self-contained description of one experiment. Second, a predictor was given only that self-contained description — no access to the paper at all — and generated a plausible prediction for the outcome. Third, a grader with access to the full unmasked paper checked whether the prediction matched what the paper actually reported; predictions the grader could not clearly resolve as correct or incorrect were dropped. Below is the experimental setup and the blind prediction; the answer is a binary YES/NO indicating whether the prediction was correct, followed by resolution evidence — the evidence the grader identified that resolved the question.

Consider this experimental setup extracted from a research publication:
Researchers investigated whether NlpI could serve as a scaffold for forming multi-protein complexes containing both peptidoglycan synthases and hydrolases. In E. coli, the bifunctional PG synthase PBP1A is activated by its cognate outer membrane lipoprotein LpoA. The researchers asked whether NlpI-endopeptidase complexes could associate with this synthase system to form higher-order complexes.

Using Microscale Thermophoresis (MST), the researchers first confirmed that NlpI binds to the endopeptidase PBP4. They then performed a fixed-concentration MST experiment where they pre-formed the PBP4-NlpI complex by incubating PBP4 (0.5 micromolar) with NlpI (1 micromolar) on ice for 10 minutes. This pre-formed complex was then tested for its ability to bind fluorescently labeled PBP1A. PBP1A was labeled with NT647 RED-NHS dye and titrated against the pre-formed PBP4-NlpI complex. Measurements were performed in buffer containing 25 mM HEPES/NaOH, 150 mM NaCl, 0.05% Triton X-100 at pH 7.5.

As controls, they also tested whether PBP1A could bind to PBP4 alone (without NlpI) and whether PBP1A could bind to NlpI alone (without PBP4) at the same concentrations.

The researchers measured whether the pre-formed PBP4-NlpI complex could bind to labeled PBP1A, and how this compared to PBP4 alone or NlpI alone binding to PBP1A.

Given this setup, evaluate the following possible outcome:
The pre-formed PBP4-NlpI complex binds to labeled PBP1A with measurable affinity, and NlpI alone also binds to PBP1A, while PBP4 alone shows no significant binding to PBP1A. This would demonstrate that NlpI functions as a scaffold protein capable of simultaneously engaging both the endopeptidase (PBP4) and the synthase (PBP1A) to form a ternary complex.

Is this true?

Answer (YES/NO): NO